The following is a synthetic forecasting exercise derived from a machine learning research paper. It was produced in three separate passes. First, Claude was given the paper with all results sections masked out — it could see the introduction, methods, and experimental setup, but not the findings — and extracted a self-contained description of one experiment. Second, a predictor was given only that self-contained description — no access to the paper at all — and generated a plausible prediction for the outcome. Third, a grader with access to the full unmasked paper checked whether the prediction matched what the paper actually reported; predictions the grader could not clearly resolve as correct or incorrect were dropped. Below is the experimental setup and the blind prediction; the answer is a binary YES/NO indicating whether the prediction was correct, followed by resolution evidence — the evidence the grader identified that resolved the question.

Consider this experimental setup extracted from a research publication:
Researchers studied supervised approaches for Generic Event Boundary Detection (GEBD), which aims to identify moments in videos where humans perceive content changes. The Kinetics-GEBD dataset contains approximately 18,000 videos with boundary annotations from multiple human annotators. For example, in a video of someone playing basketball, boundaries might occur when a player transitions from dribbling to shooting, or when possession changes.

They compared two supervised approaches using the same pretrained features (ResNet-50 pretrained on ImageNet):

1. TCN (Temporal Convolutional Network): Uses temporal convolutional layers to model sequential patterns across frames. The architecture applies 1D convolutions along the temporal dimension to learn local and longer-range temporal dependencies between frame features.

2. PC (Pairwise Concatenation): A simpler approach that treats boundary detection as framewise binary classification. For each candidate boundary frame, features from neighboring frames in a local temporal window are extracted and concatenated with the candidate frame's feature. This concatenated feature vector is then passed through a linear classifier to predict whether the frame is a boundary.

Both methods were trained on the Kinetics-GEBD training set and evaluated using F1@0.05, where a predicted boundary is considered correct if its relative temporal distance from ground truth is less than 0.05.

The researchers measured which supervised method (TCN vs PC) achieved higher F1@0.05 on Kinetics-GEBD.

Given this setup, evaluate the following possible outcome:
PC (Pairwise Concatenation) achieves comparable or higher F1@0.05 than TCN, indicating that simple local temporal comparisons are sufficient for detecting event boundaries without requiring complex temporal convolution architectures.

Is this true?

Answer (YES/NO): YES